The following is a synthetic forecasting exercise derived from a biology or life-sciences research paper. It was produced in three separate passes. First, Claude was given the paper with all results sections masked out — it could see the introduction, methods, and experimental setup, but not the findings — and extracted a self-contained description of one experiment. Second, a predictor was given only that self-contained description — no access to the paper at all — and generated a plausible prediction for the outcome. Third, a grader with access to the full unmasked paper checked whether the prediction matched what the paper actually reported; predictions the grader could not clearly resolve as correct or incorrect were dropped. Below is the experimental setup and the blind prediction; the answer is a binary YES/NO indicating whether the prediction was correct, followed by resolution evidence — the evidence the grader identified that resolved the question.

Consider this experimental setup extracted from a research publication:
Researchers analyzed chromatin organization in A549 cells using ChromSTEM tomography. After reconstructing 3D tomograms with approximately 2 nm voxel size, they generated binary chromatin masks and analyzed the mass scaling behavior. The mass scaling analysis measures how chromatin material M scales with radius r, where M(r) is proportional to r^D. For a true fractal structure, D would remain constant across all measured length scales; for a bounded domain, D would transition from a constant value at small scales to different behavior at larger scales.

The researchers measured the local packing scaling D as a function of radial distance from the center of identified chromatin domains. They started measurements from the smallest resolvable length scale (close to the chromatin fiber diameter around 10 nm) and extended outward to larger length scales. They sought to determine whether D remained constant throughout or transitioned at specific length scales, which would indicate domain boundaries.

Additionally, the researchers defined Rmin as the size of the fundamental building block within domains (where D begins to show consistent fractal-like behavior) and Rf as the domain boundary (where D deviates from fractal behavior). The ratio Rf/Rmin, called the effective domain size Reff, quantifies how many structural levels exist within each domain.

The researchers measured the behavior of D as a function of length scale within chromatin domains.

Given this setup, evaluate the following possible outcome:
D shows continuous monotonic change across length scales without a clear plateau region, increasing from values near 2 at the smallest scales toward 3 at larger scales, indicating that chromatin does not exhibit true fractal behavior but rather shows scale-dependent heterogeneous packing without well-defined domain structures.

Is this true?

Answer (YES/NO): NO